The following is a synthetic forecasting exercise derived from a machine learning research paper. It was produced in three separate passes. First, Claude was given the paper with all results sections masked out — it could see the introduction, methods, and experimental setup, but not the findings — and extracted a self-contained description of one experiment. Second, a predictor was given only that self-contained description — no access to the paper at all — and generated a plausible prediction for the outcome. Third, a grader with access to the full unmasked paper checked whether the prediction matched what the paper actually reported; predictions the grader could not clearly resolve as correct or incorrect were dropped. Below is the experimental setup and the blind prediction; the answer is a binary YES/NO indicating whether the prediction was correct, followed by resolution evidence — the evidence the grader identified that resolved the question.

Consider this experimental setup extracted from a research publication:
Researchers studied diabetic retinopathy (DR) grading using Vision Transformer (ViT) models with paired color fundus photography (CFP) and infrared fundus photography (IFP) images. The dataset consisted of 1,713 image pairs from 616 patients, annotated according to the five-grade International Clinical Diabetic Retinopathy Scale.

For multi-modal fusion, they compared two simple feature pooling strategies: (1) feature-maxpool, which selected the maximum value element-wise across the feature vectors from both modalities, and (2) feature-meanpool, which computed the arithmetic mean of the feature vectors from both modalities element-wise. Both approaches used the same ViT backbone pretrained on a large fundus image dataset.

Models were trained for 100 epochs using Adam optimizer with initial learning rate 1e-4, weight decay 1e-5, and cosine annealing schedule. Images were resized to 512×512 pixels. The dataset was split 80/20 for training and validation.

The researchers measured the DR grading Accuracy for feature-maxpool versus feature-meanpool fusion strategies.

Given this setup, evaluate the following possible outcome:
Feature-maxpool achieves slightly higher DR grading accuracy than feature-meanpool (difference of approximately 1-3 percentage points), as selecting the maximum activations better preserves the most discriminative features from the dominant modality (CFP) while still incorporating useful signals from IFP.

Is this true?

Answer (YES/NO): NO